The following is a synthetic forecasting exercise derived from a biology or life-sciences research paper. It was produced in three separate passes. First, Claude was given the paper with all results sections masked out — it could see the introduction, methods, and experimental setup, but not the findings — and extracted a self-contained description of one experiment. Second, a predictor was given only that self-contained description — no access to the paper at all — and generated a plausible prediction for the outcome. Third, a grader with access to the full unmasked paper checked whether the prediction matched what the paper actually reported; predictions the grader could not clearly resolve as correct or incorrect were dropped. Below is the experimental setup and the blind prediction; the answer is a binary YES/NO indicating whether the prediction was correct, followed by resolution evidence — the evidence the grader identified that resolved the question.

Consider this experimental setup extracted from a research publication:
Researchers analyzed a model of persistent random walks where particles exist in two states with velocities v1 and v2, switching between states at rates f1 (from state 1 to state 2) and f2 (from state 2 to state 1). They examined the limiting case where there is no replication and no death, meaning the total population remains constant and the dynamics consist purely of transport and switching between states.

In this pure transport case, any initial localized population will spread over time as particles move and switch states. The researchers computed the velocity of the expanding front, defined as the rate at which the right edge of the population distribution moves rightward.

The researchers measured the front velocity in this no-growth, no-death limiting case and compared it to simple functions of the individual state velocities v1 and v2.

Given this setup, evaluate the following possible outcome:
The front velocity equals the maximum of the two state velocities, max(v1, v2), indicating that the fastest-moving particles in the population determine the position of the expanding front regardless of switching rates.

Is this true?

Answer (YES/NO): NO